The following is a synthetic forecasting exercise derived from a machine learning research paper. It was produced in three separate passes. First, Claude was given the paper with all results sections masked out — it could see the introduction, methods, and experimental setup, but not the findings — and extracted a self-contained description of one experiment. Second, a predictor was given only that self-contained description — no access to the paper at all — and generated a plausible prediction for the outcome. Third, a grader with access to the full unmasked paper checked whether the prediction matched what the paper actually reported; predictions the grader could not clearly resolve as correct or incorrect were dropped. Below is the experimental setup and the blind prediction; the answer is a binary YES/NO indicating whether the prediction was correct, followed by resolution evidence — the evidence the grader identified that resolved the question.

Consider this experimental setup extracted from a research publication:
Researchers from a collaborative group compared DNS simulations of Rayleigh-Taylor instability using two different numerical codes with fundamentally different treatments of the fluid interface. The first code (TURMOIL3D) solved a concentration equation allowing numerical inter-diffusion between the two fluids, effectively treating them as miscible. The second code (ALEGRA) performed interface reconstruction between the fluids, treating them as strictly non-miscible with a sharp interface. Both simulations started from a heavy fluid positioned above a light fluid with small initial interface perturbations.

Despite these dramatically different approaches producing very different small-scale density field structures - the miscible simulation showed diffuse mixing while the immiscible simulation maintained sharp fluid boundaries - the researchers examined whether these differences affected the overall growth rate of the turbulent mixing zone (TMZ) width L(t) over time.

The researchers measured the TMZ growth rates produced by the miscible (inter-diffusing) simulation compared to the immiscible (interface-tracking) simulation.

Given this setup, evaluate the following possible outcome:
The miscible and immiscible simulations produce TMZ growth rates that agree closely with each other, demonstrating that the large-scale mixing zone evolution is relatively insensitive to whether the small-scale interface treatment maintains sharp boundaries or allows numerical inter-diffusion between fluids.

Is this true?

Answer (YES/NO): YES